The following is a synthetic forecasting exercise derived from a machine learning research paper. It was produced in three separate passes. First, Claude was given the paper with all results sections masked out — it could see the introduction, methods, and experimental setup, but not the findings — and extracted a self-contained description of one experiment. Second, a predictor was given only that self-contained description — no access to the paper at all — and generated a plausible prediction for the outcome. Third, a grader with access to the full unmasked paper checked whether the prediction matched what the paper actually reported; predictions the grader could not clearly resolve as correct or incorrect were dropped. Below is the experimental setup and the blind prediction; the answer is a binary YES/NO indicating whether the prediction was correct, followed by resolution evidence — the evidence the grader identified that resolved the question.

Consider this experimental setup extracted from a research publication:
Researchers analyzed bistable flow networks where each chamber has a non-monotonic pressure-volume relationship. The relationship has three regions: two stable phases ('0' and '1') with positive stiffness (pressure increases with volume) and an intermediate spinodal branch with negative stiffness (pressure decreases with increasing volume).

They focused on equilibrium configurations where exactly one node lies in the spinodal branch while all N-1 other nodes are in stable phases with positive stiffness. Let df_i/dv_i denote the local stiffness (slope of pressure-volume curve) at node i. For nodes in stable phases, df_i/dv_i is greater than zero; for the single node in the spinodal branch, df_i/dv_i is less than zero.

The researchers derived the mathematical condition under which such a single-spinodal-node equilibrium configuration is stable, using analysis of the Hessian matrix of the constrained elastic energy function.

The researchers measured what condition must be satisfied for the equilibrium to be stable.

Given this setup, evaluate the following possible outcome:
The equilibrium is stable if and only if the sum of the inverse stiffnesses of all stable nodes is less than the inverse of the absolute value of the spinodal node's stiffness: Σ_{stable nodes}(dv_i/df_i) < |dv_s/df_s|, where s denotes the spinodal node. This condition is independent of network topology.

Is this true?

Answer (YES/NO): YES